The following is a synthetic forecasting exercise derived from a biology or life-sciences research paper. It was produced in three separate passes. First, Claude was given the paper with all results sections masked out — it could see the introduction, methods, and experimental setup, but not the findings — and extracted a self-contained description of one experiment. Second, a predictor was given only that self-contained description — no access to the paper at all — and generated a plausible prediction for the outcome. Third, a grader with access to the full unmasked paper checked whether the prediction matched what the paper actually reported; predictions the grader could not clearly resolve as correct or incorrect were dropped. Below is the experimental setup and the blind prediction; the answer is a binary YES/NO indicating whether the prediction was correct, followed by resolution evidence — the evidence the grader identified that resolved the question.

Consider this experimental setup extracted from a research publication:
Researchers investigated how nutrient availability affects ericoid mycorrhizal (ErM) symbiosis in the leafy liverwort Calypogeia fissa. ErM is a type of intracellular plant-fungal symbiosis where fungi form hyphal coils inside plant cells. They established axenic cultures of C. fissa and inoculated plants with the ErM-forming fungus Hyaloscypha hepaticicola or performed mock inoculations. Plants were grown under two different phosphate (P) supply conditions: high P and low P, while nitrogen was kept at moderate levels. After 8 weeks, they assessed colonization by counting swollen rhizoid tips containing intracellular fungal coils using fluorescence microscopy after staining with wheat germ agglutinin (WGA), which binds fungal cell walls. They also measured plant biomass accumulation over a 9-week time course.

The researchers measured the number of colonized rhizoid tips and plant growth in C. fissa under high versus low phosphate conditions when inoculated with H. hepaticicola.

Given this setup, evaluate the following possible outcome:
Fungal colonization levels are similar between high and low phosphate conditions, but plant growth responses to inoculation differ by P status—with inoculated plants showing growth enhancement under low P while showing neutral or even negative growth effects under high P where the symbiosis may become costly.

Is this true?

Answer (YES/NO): NO